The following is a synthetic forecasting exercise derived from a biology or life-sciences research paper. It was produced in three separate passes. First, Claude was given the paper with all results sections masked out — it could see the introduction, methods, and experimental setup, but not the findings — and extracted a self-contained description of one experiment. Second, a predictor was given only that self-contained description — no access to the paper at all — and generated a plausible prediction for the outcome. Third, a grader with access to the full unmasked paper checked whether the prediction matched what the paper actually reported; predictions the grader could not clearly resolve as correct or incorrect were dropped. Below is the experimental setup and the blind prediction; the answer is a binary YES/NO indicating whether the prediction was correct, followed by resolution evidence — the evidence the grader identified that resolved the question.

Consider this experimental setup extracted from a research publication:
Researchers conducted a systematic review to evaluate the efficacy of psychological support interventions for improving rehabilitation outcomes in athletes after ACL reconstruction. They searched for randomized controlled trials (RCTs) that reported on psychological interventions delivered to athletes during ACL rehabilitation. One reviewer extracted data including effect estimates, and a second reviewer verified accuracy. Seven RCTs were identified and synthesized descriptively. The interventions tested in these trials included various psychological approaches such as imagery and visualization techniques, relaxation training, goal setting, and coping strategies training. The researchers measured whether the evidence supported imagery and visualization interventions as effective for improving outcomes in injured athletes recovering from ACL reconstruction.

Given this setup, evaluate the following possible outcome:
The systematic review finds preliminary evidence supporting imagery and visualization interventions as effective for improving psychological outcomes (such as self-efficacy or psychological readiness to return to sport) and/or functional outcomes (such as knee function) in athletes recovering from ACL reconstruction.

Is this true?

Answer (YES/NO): NO